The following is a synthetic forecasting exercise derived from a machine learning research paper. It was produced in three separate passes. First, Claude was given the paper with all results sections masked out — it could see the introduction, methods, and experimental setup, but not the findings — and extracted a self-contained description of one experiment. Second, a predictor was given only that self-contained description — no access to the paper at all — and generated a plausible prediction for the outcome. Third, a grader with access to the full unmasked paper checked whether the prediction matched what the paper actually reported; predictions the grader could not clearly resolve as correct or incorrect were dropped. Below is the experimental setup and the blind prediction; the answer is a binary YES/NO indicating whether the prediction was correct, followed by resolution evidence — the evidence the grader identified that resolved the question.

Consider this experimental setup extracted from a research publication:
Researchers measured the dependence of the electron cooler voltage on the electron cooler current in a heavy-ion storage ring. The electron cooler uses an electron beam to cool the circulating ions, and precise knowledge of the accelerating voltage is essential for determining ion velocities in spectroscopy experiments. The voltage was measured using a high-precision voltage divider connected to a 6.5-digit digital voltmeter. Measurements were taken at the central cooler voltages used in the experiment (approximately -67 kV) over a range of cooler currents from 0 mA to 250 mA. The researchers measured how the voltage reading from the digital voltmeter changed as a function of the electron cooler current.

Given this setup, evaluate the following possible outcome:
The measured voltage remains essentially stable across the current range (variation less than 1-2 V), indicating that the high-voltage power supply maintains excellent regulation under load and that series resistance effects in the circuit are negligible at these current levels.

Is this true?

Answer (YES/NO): NO